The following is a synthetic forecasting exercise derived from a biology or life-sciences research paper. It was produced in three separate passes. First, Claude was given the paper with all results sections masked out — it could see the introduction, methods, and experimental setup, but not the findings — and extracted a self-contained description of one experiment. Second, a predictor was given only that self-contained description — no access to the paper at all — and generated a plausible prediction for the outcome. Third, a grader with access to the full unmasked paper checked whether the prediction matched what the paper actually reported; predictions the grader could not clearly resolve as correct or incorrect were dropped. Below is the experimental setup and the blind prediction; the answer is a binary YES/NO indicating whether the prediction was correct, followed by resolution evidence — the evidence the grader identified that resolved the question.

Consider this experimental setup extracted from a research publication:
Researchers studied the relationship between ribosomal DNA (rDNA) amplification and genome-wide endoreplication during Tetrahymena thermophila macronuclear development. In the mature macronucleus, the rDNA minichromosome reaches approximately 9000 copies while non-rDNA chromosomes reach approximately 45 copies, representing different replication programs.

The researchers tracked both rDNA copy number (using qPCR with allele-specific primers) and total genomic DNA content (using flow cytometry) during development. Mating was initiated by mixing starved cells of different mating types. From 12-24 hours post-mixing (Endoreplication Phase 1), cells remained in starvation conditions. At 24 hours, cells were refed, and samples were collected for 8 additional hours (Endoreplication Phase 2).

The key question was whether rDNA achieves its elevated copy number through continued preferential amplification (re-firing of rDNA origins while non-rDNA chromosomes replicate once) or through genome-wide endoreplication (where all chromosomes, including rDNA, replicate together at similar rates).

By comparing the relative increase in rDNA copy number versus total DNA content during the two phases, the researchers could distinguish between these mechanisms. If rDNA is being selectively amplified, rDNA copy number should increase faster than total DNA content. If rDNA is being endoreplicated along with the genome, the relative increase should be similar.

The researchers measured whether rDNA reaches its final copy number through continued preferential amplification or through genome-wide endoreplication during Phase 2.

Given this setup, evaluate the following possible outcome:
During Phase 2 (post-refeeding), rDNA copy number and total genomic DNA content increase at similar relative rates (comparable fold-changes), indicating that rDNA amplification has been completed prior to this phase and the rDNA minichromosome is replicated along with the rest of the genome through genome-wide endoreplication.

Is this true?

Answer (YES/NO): YES